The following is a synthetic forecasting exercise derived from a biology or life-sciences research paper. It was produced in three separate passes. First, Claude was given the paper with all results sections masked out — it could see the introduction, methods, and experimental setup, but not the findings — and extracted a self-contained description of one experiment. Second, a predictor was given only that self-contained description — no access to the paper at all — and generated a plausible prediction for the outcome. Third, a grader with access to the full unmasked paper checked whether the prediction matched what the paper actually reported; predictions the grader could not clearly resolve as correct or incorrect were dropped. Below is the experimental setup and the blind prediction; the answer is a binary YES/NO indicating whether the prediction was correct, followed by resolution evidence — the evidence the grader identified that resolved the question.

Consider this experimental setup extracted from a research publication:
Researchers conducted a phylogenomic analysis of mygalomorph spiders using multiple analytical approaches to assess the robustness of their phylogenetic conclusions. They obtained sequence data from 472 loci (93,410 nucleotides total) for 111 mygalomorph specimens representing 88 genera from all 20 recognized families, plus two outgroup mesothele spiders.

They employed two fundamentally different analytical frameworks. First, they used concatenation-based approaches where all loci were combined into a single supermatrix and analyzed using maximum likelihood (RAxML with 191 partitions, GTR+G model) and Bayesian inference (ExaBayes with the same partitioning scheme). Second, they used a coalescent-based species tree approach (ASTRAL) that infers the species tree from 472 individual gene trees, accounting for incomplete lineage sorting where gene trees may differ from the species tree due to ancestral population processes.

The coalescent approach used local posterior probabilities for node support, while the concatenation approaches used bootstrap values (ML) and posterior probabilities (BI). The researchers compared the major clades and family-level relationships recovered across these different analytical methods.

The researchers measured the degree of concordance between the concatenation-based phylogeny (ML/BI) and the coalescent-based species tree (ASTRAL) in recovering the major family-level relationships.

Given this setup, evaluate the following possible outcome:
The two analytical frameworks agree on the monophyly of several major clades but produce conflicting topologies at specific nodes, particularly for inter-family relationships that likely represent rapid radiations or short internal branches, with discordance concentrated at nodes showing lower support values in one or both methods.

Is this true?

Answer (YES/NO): YES